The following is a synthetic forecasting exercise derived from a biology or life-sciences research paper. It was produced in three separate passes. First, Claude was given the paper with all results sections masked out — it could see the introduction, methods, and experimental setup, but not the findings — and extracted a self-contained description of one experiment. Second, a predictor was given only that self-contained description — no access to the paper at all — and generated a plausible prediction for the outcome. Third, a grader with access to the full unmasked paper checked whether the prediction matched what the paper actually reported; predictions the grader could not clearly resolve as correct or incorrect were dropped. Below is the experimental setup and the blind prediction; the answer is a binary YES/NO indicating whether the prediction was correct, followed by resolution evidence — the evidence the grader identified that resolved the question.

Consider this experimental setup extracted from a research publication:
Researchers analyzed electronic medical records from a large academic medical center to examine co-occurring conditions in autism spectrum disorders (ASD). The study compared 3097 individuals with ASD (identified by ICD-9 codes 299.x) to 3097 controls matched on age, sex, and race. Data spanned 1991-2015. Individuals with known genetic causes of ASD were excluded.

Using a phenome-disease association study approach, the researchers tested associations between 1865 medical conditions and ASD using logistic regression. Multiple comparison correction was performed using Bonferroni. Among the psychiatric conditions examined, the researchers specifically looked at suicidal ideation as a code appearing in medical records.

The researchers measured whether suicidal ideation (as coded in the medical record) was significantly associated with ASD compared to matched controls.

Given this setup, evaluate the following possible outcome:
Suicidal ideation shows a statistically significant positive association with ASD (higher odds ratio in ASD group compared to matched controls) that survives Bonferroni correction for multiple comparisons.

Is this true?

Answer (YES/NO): YES